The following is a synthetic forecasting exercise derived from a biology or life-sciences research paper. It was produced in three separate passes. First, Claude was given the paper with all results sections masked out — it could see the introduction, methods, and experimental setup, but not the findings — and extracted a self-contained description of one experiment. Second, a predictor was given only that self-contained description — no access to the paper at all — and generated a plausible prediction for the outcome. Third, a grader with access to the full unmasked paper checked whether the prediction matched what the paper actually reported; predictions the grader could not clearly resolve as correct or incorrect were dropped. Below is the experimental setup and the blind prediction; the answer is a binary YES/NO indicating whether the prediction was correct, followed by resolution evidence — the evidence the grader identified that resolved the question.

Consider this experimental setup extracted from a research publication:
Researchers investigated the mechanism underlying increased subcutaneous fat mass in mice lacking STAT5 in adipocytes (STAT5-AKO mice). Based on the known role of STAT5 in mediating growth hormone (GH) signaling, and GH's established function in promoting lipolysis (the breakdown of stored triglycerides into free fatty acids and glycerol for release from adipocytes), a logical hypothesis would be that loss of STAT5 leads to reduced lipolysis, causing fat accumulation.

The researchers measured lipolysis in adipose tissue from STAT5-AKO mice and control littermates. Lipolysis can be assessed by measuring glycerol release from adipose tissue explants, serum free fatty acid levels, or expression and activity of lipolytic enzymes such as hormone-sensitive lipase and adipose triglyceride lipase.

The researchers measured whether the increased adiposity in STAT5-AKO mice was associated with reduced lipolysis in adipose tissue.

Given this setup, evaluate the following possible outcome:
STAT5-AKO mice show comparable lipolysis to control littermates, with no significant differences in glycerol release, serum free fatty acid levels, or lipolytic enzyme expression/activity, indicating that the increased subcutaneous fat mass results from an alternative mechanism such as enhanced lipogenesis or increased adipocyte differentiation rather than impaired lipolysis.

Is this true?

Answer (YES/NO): NO